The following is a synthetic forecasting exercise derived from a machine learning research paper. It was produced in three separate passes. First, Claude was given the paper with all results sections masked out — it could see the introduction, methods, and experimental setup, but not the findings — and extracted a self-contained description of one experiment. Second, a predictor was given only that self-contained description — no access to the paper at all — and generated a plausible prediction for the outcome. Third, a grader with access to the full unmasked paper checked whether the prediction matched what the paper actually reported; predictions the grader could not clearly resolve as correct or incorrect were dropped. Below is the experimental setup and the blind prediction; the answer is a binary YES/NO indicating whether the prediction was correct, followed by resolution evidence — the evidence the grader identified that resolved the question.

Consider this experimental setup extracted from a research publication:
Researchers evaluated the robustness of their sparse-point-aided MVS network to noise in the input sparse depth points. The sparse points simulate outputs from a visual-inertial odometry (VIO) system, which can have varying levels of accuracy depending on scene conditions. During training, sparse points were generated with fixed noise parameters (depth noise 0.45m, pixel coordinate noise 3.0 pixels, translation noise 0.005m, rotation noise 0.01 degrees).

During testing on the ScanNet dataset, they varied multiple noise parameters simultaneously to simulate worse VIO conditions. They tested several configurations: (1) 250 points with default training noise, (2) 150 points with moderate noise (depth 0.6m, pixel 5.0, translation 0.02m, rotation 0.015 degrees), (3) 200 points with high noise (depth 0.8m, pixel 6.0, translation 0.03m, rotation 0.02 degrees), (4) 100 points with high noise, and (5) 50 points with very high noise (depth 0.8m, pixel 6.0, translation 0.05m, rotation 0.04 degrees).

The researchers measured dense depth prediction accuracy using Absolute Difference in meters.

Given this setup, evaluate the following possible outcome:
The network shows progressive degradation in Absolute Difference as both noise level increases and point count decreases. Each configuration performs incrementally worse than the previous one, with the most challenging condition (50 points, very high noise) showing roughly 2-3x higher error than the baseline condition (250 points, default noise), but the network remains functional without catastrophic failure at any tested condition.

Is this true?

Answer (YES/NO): NO